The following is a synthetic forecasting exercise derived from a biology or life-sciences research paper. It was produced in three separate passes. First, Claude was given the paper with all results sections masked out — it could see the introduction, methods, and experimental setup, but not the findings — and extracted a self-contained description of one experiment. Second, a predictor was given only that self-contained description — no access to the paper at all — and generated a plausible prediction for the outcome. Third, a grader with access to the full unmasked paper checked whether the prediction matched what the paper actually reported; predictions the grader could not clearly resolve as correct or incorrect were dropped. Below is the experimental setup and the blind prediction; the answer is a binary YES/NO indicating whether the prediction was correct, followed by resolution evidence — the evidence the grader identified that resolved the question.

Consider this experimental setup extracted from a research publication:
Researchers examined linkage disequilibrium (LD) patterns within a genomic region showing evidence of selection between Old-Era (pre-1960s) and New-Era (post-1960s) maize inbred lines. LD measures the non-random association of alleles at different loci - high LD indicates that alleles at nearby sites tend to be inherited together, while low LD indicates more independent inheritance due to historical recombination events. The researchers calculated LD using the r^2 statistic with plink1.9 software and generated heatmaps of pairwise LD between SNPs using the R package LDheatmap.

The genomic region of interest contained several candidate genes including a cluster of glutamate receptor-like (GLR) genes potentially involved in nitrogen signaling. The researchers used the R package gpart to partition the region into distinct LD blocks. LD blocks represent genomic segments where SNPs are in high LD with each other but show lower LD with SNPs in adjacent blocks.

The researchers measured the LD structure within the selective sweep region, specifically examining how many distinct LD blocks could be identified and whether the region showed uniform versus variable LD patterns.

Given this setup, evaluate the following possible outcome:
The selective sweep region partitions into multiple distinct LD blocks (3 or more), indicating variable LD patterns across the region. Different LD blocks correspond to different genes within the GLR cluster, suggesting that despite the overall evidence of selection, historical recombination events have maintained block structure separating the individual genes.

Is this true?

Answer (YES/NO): YES